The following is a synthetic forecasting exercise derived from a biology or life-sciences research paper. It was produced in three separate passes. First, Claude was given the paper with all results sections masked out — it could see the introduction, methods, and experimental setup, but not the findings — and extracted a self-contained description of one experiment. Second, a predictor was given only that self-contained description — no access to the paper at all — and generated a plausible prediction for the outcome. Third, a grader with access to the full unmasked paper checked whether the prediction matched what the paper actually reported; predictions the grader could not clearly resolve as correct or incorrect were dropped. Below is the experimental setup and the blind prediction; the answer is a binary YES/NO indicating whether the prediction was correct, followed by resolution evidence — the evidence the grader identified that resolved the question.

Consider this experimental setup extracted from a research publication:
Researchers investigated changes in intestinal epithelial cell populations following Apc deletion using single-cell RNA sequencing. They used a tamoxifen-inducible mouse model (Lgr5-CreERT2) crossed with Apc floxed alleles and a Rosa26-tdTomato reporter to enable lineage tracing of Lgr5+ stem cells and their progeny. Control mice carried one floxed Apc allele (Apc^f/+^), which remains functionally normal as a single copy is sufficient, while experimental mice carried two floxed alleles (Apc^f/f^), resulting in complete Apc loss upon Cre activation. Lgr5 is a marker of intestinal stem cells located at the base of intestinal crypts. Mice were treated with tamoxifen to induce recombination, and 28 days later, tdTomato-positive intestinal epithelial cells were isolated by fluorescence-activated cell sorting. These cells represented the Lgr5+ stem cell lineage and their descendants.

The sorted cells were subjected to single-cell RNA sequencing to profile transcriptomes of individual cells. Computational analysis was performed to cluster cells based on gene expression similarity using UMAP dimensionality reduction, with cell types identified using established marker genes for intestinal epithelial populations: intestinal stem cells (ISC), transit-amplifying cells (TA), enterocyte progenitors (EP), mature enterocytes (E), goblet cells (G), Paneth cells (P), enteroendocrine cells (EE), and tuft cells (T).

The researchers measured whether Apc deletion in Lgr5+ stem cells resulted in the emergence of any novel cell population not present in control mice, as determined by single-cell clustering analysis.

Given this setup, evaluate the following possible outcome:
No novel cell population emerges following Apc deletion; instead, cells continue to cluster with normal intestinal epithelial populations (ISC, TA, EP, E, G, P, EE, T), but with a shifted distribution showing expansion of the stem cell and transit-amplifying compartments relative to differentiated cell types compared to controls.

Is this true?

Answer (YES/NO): NO